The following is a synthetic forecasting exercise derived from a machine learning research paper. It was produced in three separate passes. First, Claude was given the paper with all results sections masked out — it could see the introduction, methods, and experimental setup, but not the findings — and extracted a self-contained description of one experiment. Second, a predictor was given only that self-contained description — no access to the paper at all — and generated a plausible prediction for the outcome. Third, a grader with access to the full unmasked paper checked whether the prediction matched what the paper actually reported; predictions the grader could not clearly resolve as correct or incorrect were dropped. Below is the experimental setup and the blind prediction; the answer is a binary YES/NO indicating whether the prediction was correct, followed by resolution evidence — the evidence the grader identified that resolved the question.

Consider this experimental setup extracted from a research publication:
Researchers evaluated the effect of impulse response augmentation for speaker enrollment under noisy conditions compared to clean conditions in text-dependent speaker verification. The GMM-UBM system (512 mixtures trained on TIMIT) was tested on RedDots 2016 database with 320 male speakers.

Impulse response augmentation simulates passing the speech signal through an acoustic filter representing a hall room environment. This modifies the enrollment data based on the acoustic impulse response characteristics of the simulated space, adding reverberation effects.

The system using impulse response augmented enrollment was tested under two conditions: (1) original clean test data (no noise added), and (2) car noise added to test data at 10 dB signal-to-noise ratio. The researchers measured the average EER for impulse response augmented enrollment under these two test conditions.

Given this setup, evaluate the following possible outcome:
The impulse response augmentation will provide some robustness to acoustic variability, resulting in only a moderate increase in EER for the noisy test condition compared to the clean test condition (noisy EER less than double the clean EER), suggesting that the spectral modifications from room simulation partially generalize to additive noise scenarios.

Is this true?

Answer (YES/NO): NO